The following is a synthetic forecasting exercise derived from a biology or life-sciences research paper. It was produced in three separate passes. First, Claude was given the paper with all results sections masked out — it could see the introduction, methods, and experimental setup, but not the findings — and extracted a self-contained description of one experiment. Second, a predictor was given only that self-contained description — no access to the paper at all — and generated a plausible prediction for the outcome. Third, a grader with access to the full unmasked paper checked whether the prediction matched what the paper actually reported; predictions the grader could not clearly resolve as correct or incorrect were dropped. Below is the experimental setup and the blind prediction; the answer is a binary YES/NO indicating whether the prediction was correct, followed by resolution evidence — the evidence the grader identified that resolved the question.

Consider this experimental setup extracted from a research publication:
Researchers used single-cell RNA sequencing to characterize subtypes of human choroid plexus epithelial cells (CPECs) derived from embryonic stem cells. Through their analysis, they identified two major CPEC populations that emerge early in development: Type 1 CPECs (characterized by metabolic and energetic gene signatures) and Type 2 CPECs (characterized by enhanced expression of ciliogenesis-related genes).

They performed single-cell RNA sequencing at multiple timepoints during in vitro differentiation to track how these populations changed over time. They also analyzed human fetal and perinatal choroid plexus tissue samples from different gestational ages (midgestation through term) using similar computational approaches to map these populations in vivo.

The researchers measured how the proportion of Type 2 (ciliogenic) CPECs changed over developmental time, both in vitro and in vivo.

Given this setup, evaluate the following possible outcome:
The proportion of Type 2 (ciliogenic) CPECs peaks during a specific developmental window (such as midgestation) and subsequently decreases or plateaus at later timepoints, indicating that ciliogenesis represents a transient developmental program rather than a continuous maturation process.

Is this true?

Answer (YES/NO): YES